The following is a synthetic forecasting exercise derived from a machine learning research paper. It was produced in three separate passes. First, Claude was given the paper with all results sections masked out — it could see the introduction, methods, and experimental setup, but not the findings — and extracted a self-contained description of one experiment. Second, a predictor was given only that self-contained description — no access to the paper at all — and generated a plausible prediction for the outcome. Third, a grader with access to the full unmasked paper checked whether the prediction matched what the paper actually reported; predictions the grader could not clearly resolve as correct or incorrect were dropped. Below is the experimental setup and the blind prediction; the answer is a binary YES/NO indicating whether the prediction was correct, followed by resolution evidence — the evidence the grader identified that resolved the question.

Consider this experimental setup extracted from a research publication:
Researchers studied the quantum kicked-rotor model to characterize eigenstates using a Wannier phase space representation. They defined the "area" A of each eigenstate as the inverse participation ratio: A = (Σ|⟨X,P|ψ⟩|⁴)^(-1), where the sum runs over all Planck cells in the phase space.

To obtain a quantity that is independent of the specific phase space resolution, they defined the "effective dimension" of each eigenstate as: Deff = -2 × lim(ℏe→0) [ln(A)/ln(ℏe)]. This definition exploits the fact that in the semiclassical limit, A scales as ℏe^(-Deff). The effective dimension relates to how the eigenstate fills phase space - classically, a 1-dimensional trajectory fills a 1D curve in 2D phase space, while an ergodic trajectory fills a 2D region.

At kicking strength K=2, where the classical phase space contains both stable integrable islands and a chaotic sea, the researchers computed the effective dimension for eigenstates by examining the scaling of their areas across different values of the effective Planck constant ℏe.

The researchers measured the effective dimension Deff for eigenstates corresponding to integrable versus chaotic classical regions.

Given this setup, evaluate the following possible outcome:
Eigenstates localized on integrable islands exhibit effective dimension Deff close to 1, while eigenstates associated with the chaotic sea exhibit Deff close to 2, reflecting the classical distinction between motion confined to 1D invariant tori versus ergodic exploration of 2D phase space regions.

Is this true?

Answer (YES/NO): YES